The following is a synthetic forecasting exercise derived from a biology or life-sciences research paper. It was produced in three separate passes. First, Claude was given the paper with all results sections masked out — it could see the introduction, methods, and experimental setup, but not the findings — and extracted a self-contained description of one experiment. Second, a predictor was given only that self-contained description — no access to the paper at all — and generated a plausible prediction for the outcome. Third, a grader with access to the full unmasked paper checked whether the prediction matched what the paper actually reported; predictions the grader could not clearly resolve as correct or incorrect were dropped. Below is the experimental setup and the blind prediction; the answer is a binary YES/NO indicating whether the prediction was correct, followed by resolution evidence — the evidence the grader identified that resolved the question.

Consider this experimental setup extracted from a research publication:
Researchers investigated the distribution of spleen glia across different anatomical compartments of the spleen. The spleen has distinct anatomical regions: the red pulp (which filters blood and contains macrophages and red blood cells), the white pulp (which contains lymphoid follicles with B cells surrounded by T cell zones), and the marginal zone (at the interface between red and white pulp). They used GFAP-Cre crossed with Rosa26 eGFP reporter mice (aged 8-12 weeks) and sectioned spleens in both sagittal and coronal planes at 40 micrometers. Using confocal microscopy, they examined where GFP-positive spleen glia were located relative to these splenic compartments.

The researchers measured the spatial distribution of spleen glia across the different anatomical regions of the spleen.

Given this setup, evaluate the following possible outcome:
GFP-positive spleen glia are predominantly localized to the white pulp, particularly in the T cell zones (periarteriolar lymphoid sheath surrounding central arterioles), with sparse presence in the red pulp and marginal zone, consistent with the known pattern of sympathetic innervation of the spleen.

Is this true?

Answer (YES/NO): YES